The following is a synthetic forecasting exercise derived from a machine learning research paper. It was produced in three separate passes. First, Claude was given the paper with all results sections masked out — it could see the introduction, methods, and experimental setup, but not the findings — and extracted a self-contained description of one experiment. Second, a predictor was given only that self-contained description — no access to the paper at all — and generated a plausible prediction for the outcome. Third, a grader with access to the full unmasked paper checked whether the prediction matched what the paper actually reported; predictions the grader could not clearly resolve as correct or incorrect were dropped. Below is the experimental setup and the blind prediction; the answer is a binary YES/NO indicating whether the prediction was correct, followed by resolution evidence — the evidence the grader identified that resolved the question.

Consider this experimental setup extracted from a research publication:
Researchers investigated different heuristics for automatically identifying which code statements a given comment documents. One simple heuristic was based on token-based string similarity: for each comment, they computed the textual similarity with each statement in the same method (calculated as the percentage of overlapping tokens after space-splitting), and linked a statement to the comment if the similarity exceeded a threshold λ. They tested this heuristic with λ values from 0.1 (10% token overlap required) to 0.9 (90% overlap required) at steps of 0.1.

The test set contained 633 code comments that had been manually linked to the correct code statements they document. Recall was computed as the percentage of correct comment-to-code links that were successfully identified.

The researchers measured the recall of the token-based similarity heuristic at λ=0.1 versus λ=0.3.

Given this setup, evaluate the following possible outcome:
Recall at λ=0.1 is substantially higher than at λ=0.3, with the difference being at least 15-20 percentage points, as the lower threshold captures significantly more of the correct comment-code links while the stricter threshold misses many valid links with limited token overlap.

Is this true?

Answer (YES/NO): YES